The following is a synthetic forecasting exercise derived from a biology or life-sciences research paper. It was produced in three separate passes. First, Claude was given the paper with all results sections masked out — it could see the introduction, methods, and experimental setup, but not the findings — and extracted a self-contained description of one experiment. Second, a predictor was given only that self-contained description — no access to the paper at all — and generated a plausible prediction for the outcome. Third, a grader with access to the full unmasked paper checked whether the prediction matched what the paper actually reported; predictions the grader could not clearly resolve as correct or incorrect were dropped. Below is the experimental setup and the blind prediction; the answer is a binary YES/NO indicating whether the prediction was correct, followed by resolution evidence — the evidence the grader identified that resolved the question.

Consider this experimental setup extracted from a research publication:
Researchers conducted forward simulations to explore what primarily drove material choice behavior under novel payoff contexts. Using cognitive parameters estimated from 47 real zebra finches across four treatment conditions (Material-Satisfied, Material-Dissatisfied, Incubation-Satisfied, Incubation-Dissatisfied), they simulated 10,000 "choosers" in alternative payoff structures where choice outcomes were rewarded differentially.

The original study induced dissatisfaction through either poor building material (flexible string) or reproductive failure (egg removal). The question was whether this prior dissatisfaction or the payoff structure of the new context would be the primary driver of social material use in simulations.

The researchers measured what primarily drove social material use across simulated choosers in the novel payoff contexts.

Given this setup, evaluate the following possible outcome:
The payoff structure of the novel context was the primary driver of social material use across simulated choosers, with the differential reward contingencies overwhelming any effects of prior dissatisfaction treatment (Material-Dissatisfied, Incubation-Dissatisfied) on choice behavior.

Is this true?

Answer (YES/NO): YES